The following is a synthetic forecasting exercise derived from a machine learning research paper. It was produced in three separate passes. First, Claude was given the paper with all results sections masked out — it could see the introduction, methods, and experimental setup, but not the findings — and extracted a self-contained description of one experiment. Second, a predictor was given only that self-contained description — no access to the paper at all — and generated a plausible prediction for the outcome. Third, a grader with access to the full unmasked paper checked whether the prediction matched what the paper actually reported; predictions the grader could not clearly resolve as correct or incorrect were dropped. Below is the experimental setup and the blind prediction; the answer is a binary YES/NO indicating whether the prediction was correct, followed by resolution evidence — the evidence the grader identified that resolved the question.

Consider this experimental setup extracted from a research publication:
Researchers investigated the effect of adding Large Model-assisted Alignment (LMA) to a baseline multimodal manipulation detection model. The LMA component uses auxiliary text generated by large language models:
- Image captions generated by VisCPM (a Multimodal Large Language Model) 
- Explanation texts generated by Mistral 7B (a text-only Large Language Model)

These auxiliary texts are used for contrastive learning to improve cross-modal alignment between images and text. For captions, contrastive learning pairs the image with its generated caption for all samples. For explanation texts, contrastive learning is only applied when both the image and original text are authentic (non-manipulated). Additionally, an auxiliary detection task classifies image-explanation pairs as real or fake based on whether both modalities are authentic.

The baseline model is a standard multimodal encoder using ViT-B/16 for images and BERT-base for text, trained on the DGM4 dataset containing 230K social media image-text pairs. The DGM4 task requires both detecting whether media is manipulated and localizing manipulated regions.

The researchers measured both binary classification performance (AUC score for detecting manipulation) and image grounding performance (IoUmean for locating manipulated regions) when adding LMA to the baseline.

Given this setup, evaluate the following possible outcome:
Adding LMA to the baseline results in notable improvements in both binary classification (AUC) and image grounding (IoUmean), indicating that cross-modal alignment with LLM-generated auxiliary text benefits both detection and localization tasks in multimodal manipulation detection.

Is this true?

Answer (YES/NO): NO